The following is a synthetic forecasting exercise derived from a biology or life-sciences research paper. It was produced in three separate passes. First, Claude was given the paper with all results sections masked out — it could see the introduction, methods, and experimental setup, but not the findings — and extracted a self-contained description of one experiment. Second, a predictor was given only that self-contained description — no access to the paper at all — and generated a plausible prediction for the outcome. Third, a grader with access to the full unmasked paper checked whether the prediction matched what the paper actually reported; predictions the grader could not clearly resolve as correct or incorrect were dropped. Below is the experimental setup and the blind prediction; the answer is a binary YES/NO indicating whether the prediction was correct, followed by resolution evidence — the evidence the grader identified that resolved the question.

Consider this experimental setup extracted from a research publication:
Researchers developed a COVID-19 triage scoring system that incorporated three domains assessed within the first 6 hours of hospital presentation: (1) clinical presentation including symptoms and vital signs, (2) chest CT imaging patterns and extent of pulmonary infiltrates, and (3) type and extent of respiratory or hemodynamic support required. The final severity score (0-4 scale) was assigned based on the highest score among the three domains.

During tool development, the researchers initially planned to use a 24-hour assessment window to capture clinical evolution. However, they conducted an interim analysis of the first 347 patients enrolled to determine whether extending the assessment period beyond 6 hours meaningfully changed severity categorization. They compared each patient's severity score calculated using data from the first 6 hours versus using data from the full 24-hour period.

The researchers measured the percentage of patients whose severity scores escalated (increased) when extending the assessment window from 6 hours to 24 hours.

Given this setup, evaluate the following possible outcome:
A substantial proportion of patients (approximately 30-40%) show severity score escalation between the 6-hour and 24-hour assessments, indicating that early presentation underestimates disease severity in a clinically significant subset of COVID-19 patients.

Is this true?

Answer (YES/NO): NO